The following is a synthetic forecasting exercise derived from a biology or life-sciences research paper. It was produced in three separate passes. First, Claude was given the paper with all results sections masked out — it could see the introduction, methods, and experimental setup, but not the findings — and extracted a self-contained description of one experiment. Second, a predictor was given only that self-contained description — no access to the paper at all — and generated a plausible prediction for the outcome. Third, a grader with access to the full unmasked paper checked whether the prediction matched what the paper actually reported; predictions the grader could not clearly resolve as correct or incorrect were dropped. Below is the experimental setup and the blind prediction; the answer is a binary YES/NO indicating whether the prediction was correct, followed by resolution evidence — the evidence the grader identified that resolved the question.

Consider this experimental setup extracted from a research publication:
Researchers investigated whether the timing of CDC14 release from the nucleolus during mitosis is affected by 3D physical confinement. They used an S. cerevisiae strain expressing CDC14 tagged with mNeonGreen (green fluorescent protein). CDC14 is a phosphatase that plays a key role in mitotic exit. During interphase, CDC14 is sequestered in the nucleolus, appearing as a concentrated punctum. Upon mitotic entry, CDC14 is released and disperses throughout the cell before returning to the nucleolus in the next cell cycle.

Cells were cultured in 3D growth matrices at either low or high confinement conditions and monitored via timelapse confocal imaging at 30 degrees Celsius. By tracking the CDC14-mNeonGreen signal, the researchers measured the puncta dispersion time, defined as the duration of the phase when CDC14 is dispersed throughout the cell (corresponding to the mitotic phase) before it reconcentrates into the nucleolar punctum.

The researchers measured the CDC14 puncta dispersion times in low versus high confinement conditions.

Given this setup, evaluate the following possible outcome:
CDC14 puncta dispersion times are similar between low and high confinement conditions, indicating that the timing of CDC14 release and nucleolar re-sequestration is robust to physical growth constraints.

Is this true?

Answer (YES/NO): YES